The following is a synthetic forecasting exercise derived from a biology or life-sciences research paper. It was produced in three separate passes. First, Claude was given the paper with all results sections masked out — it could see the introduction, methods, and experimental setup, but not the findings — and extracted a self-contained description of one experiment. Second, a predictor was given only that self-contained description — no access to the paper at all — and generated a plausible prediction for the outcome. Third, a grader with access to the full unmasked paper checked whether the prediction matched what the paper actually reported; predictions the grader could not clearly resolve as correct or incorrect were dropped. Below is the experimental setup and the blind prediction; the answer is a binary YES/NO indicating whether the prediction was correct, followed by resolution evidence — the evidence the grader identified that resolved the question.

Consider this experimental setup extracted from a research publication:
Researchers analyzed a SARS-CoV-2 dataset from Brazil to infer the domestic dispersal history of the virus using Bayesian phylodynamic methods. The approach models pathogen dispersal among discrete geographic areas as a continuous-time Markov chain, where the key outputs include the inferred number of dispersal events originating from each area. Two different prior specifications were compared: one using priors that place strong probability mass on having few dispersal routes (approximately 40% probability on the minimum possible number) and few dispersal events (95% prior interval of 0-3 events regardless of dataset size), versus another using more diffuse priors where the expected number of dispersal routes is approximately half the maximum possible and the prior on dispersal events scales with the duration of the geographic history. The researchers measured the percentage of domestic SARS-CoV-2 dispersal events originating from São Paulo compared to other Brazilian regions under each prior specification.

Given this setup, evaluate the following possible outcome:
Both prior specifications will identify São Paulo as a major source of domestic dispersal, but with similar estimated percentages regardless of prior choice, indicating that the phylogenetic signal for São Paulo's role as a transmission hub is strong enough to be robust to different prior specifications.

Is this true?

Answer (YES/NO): NO